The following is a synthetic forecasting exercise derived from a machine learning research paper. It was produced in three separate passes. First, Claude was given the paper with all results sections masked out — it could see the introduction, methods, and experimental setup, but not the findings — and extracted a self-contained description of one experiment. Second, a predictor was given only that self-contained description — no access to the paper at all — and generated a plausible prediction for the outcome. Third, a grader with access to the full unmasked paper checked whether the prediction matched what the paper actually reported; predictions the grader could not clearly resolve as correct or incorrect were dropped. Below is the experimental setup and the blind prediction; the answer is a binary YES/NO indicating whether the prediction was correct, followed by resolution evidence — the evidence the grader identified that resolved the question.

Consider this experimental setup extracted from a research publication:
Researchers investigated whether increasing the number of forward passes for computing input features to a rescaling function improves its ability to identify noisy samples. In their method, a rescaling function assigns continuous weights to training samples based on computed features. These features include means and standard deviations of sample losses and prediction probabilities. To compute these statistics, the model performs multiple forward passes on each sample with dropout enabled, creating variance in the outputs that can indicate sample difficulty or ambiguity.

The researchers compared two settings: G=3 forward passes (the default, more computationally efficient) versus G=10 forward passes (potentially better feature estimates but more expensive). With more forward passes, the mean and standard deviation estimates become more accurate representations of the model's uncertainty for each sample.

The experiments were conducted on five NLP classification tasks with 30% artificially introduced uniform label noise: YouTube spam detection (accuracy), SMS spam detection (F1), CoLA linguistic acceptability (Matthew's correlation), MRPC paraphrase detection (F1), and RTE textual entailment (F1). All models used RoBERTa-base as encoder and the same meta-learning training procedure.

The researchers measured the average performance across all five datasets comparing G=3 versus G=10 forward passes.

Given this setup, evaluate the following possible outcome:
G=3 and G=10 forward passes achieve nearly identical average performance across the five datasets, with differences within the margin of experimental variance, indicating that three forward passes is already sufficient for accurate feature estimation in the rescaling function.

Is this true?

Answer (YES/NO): NO